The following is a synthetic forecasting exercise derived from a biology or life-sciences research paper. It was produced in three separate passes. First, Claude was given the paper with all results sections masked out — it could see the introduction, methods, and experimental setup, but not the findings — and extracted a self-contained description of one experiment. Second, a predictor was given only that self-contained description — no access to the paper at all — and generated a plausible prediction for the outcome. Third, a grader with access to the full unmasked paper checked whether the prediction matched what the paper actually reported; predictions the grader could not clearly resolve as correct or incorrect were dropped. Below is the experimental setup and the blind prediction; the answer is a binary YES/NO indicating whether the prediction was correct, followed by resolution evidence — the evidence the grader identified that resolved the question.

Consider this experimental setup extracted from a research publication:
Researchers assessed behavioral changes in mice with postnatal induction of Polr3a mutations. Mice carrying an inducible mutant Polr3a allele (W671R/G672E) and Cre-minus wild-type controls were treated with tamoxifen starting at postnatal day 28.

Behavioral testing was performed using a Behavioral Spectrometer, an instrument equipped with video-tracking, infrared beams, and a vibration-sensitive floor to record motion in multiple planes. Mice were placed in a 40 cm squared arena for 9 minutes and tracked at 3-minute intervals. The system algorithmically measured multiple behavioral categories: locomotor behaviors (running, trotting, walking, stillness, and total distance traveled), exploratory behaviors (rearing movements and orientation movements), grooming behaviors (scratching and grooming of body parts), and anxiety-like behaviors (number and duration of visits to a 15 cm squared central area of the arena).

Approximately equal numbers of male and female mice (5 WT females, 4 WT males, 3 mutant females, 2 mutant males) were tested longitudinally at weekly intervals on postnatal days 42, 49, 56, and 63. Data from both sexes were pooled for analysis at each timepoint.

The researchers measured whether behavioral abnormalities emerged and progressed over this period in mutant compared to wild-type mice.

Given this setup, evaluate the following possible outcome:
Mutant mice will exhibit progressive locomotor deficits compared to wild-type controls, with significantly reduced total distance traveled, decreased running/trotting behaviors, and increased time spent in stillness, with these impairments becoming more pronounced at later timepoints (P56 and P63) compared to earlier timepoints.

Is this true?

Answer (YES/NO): NO